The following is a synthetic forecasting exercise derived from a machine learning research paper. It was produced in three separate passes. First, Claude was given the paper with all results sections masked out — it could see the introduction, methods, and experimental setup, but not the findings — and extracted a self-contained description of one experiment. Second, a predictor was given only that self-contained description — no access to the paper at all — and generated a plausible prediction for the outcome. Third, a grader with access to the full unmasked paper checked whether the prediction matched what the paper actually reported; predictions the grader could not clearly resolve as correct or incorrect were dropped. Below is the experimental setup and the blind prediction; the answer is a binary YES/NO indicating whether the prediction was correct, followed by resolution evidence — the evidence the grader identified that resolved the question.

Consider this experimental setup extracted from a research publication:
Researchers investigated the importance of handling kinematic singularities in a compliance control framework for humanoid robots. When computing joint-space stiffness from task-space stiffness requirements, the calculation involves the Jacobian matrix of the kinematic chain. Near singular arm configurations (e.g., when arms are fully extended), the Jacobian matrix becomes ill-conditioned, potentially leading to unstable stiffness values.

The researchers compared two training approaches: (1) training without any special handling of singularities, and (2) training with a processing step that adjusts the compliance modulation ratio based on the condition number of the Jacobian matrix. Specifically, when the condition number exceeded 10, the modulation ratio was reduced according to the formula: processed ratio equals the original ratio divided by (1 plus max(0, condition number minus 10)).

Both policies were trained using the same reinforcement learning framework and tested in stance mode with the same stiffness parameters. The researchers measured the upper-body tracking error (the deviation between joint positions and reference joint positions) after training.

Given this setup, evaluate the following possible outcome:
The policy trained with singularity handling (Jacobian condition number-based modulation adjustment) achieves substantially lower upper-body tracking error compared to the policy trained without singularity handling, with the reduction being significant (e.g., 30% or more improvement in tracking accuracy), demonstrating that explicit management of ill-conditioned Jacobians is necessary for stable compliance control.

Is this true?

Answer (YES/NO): YES